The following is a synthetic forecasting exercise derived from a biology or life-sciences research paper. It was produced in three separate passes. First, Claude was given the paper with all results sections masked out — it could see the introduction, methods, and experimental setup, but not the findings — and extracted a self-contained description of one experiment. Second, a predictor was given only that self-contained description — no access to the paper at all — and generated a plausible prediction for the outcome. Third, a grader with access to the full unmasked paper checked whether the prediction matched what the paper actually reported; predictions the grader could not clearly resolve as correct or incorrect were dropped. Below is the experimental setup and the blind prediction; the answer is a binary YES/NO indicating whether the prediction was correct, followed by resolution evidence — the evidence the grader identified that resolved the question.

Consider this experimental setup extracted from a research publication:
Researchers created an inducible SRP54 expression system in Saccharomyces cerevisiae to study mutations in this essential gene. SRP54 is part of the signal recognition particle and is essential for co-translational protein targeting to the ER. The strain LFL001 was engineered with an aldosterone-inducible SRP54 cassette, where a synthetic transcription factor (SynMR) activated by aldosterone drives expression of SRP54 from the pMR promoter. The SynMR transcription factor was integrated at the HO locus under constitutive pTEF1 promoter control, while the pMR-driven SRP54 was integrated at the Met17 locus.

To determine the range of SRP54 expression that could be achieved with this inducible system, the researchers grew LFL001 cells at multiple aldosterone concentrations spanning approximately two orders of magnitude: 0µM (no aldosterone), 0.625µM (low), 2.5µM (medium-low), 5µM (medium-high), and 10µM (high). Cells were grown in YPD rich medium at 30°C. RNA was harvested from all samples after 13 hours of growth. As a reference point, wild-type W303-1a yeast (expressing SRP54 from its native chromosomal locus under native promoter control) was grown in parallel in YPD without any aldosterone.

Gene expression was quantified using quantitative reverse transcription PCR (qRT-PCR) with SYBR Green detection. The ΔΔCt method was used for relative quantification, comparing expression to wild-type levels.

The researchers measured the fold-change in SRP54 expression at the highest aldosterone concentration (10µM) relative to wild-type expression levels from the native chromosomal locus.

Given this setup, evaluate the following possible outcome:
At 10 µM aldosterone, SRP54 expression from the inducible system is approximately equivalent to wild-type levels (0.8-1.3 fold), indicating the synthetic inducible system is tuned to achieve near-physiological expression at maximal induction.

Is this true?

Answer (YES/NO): NO